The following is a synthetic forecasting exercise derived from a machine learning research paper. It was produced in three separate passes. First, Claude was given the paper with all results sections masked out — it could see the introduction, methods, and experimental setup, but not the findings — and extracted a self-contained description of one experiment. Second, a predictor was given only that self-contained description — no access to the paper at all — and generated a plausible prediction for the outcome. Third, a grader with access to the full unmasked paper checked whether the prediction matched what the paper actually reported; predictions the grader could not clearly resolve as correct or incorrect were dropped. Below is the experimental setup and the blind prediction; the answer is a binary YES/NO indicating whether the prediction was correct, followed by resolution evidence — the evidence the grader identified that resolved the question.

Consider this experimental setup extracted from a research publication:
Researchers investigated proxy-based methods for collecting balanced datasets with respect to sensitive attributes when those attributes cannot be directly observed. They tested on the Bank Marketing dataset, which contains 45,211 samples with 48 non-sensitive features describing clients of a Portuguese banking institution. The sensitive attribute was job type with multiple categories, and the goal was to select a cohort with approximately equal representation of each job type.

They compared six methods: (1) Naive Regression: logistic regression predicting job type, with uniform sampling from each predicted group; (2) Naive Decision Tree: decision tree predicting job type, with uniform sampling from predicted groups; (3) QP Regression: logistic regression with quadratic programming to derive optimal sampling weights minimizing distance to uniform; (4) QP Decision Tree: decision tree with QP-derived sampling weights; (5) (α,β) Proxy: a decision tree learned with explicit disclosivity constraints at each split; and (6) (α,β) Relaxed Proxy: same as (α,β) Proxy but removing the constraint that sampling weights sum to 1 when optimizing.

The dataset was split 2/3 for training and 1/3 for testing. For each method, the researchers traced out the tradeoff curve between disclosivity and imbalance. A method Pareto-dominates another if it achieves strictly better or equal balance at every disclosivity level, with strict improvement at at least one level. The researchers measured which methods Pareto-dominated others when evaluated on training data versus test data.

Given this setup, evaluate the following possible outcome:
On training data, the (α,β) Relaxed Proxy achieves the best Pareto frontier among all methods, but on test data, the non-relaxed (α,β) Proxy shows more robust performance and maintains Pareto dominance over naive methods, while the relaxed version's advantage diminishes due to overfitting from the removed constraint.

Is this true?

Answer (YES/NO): NO